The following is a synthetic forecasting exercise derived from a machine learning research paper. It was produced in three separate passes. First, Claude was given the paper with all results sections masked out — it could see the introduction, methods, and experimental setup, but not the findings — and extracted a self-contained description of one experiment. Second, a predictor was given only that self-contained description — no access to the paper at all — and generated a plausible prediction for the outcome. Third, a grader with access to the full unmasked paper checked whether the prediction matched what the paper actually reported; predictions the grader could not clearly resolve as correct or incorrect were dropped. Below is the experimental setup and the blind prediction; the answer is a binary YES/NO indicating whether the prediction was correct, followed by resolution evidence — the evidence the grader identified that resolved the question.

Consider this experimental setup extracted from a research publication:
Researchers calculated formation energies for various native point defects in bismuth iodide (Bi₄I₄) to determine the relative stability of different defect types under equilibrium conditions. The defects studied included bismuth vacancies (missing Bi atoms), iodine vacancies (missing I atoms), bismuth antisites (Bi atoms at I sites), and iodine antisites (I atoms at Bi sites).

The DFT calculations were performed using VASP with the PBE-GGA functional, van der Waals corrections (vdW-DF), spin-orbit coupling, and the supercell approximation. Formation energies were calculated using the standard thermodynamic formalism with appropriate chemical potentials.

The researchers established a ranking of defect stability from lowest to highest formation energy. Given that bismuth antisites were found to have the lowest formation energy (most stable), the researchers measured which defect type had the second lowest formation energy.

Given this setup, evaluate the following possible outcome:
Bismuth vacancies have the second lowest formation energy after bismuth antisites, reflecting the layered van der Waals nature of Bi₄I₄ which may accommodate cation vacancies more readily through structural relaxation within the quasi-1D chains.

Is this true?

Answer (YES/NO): YES